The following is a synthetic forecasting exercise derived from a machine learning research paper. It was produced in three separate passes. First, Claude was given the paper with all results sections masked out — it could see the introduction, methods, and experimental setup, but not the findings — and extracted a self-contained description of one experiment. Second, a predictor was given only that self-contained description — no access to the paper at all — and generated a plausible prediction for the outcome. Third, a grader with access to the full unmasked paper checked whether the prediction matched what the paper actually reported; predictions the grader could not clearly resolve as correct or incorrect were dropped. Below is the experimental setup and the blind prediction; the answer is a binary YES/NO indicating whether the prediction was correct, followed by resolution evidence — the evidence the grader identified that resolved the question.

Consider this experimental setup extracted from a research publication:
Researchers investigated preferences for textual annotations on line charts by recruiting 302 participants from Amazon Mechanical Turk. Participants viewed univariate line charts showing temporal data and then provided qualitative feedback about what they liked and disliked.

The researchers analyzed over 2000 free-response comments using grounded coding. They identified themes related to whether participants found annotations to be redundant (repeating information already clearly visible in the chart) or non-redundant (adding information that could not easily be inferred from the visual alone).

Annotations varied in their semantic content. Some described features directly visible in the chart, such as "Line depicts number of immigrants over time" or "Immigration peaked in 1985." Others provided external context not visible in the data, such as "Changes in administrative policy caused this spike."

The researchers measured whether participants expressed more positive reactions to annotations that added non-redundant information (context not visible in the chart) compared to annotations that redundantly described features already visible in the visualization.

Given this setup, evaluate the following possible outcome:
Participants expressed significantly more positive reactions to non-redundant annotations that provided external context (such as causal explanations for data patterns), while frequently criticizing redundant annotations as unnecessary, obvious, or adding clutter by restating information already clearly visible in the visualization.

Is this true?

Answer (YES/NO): YES